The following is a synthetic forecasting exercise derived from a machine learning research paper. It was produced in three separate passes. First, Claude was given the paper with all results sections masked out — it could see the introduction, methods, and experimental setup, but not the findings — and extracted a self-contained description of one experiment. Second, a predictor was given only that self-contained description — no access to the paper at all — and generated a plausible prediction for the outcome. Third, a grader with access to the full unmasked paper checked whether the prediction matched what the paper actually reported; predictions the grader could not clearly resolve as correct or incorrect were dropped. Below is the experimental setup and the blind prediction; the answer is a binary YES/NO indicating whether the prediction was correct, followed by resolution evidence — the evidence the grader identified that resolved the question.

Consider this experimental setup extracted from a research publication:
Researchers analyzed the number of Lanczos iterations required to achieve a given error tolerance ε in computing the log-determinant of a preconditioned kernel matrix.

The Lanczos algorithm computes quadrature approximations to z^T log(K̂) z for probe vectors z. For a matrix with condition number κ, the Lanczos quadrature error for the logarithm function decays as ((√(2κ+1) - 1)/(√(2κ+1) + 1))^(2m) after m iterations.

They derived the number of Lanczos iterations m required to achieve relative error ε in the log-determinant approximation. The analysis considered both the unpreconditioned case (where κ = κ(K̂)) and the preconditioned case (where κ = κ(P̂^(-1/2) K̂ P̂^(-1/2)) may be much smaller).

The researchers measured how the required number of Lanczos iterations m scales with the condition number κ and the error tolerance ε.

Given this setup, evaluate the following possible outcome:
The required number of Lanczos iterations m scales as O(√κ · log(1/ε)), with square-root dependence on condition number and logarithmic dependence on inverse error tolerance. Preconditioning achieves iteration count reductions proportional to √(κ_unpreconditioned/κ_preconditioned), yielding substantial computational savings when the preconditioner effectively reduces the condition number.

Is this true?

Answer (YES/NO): YES